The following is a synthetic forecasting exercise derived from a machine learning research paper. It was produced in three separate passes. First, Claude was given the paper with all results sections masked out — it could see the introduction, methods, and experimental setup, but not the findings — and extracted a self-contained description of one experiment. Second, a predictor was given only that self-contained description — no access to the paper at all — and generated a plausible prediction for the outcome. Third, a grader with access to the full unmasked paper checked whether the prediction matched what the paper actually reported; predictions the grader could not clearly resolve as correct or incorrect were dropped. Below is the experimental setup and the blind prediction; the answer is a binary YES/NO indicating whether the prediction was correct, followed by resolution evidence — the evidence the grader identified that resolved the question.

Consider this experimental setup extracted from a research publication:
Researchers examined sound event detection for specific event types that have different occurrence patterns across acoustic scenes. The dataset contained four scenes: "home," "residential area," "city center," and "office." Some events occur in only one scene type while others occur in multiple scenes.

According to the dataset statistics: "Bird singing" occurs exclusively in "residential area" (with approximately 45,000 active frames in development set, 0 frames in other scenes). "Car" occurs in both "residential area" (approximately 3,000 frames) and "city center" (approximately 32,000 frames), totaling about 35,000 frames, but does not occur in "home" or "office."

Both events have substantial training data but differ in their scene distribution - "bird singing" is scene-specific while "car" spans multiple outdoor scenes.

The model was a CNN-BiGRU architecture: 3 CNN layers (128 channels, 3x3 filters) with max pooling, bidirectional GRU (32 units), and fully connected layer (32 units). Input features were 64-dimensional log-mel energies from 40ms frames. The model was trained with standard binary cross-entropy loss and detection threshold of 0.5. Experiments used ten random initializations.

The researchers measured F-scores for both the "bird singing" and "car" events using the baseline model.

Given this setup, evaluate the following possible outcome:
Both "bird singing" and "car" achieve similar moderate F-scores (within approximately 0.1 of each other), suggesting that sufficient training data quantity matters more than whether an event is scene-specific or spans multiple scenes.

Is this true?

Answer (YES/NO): YES